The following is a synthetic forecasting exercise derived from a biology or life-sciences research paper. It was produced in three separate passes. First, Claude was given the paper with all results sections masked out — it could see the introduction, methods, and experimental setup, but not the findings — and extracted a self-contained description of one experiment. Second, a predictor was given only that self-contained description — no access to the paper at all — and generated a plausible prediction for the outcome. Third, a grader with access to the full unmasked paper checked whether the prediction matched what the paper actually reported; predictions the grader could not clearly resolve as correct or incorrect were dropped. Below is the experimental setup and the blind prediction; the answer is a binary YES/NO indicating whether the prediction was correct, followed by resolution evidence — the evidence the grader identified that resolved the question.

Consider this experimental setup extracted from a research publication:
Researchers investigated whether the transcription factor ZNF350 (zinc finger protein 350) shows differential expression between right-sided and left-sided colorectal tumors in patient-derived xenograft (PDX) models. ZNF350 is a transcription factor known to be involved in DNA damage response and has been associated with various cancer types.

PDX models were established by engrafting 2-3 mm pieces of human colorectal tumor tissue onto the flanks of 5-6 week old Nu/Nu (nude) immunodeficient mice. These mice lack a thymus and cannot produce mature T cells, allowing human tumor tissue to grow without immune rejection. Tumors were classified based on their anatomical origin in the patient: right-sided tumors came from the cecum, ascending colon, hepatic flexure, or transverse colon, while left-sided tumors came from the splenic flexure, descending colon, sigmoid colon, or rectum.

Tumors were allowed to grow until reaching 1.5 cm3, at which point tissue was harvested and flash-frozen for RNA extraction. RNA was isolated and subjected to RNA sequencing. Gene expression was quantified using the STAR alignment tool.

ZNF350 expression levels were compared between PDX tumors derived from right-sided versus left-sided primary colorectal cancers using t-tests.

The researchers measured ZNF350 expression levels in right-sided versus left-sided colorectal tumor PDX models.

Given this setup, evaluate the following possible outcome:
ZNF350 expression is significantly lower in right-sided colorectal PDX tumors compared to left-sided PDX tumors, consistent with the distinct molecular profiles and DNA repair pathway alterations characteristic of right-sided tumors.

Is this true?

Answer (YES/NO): YES